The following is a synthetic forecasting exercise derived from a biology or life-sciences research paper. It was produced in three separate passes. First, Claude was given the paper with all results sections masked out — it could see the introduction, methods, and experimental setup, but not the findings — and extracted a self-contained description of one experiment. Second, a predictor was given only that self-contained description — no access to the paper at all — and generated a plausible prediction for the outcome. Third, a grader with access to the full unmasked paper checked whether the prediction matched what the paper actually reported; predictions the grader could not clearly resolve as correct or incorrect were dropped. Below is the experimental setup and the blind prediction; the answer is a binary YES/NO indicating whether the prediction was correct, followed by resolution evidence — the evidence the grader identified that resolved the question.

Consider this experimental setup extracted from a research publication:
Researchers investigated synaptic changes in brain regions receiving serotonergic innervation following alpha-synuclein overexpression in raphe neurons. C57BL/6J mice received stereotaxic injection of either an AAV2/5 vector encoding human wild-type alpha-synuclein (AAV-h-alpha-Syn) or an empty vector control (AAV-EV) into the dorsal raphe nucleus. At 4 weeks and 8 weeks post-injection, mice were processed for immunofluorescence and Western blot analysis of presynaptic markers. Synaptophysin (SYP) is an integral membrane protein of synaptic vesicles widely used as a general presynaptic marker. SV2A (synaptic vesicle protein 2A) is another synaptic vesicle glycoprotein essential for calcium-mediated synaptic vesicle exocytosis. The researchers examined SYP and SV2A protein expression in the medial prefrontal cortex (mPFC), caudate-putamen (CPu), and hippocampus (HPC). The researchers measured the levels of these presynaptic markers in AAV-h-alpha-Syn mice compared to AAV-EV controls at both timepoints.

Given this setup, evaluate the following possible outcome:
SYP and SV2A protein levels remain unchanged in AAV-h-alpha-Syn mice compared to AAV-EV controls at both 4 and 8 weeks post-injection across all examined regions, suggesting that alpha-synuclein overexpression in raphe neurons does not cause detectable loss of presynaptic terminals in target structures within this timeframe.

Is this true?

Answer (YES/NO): NO